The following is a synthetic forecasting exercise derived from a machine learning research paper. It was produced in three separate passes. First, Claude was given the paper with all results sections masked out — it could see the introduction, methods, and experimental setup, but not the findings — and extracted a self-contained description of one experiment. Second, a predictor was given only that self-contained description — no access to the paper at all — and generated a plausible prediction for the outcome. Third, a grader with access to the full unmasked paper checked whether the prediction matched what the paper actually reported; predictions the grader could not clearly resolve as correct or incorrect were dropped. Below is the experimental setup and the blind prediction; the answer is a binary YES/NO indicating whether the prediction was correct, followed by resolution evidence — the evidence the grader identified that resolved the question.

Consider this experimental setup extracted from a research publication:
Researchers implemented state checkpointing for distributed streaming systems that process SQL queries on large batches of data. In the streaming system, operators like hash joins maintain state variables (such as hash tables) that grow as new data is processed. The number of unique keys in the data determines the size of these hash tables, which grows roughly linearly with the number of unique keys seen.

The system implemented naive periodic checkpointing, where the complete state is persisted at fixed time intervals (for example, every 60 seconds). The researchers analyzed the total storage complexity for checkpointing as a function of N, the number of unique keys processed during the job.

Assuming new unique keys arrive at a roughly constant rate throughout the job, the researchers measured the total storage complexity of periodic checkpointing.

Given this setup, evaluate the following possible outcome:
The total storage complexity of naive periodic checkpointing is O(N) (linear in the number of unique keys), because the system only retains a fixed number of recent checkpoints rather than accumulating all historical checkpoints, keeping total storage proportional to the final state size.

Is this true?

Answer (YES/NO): NO